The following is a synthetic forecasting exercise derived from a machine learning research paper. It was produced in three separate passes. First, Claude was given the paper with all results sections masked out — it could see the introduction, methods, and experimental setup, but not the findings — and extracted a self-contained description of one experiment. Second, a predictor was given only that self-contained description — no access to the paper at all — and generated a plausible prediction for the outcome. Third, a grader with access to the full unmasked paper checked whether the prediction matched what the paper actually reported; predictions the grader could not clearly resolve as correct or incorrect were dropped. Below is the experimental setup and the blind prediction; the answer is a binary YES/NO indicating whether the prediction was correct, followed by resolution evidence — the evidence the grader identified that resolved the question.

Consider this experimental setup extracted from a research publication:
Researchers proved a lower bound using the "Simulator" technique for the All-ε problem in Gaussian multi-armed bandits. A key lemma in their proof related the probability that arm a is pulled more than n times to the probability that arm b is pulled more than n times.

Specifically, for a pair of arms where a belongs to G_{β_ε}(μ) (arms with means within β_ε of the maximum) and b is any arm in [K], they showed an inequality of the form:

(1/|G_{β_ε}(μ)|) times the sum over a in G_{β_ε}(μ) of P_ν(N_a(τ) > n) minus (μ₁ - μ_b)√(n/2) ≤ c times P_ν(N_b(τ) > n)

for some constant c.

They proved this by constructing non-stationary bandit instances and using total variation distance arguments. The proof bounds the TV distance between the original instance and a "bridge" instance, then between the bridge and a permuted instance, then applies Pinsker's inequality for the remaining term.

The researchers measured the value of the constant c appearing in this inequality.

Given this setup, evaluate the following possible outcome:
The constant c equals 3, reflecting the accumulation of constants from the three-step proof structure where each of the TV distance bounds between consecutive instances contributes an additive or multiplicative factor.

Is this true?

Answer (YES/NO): YES